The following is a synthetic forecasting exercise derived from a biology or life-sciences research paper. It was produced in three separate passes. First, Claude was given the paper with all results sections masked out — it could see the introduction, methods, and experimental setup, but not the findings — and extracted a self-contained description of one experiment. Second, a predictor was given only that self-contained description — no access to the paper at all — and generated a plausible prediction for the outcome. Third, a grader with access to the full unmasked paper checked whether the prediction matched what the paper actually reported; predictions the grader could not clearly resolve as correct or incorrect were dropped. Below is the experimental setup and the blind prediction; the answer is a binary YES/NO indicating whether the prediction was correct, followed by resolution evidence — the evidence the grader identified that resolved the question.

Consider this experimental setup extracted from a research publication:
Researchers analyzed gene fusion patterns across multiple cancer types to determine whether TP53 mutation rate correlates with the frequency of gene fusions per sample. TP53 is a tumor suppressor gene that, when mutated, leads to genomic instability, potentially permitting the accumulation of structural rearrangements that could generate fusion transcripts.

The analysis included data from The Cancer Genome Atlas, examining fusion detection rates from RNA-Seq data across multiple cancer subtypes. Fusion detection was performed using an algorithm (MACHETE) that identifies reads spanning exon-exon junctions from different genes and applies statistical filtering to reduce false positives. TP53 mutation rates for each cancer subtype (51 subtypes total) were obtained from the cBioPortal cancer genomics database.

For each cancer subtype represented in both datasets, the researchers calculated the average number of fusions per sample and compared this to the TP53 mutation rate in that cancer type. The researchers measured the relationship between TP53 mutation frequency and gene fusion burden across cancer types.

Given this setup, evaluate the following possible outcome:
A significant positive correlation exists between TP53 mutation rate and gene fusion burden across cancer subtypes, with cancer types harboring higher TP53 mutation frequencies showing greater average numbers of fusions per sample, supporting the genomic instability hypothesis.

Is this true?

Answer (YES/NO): YES